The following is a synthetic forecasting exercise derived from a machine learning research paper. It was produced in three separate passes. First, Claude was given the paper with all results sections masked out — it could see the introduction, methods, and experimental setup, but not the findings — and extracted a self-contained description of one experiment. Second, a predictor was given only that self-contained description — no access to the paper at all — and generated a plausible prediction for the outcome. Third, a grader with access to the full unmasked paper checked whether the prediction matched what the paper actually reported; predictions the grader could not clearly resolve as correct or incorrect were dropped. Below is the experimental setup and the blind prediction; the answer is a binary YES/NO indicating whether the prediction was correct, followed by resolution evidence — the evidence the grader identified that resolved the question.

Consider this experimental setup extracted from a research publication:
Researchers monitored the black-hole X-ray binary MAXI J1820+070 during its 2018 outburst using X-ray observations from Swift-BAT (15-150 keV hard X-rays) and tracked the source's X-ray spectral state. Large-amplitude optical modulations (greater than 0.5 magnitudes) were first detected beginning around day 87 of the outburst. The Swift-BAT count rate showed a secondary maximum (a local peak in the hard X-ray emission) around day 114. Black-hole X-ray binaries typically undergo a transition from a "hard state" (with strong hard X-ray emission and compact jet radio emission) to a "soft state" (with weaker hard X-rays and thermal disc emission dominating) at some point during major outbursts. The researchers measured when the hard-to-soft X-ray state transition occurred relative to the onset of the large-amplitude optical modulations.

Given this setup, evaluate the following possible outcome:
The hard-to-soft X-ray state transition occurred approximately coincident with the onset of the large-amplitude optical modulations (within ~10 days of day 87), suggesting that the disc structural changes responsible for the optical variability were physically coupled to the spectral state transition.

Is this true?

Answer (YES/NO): NO